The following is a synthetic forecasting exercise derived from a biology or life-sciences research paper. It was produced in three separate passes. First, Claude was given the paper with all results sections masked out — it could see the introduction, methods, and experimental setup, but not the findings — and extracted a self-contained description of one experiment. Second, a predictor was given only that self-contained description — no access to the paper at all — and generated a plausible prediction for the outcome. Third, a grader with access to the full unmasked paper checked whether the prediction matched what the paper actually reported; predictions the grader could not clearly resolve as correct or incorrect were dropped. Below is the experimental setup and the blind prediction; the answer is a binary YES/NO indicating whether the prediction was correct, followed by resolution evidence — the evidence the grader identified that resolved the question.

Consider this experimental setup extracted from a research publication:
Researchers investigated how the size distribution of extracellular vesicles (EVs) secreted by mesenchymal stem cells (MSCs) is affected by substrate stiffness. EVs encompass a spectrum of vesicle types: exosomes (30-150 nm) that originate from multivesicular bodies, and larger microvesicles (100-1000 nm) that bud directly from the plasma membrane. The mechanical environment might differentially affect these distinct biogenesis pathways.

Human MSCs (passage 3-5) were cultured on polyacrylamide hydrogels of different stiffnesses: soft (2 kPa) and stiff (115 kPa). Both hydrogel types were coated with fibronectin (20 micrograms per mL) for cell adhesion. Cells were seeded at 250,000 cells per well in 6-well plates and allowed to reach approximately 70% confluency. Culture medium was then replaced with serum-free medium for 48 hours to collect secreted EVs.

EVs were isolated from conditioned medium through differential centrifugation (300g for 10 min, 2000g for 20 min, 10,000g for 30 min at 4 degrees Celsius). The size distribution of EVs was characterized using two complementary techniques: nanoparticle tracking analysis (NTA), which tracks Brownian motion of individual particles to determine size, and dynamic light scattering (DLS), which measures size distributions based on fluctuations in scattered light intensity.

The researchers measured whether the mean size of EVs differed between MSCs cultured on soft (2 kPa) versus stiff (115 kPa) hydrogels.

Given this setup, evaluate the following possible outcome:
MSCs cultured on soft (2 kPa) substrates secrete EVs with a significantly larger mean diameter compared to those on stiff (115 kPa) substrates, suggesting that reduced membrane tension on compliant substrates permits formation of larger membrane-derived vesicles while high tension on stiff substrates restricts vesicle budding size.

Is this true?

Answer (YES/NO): NO